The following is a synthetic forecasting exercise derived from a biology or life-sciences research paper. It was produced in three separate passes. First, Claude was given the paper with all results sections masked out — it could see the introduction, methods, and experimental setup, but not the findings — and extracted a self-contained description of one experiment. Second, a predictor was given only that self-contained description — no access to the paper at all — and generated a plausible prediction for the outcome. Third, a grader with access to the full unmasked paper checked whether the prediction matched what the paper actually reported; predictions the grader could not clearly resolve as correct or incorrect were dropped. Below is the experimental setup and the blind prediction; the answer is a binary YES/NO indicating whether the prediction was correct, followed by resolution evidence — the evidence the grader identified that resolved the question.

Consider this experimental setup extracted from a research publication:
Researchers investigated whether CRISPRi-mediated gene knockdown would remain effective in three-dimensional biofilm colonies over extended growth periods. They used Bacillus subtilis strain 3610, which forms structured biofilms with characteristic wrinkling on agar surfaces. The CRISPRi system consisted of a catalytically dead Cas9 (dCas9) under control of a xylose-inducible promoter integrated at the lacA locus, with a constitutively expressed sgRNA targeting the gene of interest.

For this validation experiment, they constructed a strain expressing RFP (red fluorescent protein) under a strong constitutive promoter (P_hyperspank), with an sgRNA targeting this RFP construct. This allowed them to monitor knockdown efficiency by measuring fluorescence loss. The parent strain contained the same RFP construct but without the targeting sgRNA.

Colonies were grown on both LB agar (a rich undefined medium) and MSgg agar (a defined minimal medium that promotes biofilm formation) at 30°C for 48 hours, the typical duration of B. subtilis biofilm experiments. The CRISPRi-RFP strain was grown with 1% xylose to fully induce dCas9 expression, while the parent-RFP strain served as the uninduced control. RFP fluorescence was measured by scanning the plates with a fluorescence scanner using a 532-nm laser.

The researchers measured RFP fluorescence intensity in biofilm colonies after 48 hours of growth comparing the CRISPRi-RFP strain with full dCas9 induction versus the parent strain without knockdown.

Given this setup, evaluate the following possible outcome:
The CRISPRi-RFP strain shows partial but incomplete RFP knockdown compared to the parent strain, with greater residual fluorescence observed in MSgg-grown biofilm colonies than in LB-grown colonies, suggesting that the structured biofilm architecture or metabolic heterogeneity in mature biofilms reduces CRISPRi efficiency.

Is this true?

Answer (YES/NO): NO